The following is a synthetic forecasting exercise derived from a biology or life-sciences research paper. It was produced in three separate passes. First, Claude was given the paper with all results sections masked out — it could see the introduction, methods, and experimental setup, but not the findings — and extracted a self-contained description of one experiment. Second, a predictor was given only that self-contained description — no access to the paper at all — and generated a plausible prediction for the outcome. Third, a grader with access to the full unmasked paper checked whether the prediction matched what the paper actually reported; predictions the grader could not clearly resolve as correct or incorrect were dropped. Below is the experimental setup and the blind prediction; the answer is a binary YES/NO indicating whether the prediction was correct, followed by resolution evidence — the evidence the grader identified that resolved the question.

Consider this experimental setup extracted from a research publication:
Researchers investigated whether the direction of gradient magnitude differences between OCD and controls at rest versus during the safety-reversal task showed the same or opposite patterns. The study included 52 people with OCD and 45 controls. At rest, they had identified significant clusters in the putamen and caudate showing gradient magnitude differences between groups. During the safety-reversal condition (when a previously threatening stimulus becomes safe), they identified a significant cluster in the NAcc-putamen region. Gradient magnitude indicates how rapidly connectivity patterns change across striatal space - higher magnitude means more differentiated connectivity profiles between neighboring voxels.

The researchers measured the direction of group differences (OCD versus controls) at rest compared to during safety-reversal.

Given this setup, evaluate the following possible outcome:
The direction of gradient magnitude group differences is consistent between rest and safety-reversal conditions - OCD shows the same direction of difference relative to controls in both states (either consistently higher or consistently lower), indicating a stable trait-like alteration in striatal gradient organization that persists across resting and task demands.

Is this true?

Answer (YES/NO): YES